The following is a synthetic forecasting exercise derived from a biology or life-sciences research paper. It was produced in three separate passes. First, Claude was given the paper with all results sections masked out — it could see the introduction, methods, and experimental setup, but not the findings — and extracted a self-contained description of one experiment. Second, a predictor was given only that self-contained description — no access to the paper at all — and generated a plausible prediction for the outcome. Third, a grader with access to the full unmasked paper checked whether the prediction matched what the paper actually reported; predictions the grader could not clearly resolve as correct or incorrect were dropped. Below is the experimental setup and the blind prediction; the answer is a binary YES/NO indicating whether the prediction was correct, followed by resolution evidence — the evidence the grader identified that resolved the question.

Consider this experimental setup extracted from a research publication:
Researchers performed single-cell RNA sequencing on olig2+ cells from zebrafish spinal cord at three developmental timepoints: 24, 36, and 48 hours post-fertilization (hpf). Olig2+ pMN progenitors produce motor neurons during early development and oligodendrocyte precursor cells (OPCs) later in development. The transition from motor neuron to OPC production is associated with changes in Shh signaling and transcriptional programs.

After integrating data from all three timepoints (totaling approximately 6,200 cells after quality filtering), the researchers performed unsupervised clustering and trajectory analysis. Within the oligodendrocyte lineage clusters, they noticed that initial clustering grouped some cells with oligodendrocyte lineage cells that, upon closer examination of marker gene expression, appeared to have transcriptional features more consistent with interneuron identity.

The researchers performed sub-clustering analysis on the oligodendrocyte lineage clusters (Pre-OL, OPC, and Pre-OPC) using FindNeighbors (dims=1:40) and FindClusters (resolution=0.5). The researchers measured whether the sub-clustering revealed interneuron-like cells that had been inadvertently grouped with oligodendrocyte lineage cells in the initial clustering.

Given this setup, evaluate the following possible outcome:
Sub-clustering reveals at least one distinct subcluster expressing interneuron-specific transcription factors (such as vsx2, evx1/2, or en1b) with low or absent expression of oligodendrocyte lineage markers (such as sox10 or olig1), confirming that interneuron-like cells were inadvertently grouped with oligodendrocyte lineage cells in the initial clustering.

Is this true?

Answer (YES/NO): YES